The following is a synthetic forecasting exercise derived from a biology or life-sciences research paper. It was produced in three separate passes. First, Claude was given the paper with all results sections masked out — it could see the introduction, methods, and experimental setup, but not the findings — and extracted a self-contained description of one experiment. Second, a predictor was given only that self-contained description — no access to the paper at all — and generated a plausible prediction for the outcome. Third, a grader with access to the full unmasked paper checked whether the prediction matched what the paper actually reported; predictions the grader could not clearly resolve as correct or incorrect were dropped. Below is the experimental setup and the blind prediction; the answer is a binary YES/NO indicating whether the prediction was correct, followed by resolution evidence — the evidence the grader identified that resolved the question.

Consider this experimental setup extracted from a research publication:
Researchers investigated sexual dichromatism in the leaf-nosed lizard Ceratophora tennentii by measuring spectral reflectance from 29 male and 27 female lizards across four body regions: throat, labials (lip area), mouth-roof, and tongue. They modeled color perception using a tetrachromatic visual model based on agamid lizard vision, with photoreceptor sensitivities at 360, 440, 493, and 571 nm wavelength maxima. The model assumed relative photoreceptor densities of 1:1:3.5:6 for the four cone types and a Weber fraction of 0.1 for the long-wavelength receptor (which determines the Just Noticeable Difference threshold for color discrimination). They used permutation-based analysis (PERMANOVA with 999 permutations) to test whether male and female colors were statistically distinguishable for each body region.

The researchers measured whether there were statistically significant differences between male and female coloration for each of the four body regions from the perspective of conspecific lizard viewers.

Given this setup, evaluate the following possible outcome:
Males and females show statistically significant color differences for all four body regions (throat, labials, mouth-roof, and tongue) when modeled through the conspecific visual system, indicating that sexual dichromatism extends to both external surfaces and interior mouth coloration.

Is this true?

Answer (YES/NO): NO